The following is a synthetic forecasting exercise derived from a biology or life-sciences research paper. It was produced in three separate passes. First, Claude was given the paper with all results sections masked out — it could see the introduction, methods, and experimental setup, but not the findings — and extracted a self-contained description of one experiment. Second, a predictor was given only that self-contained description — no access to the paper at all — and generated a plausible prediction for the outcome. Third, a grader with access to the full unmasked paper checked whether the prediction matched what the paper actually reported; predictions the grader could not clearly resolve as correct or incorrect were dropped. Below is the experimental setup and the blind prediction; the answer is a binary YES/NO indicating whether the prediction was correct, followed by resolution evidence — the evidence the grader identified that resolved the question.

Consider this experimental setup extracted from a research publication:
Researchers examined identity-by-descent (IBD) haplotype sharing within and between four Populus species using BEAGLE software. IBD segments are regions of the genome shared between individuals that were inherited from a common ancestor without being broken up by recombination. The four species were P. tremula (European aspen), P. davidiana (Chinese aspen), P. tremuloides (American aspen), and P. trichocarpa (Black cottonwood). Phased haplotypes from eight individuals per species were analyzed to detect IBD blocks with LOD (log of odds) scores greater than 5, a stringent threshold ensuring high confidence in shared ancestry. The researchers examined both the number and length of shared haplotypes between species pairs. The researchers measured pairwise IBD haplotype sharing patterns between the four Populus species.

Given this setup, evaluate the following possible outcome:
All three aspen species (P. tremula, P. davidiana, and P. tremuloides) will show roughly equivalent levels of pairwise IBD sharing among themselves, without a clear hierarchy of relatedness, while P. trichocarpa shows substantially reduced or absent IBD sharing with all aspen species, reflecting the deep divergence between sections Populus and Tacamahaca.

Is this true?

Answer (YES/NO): NO